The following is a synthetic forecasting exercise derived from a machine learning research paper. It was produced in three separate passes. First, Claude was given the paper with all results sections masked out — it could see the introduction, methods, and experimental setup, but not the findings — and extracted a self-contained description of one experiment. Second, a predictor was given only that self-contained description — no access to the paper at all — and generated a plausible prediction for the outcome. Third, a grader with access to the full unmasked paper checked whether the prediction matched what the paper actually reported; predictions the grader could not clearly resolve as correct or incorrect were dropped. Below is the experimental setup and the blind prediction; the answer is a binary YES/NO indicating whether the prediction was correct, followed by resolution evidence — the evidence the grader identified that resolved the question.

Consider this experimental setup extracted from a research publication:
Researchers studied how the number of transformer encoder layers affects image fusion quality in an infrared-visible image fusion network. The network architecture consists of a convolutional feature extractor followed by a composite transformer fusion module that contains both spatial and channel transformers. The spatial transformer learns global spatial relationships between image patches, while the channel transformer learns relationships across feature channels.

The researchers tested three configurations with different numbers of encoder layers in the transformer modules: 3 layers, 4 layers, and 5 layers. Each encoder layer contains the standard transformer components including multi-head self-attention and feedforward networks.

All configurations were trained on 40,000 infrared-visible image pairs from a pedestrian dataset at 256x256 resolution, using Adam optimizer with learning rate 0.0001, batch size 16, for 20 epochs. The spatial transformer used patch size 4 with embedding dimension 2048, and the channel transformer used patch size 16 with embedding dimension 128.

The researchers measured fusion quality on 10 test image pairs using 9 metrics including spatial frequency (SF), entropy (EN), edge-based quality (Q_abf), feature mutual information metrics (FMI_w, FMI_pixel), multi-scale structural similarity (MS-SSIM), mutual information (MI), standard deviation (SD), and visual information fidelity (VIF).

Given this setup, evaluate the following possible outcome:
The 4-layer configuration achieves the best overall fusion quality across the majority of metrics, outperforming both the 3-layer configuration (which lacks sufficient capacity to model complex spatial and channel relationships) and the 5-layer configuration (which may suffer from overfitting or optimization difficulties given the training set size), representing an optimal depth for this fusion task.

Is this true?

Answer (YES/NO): YES